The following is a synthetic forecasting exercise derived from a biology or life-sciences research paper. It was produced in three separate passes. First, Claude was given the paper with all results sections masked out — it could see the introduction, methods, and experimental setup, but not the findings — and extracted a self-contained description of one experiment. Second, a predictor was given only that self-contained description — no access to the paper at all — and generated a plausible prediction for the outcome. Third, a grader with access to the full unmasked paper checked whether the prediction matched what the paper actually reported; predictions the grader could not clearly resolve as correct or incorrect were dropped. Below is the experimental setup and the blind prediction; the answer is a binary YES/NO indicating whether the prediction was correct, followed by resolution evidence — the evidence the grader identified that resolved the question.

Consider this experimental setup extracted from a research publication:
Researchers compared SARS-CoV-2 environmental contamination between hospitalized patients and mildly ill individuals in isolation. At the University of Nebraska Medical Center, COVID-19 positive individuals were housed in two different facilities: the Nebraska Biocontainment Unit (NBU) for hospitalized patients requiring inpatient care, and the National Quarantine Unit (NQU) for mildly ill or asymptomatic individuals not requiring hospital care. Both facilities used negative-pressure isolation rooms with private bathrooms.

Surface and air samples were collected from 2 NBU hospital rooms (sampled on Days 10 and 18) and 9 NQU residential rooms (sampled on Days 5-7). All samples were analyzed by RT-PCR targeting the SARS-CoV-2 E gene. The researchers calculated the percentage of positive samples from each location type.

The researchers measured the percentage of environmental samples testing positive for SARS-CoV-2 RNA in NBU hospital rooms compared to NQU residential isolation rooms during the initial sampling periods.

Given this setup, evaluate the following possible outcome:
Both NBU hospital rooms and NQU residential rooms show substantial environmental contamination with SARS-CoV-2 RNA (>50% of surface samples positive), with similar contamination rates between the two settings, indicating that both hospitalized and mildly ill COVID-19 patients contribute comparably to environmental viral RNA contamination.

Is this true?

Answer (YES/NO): YES